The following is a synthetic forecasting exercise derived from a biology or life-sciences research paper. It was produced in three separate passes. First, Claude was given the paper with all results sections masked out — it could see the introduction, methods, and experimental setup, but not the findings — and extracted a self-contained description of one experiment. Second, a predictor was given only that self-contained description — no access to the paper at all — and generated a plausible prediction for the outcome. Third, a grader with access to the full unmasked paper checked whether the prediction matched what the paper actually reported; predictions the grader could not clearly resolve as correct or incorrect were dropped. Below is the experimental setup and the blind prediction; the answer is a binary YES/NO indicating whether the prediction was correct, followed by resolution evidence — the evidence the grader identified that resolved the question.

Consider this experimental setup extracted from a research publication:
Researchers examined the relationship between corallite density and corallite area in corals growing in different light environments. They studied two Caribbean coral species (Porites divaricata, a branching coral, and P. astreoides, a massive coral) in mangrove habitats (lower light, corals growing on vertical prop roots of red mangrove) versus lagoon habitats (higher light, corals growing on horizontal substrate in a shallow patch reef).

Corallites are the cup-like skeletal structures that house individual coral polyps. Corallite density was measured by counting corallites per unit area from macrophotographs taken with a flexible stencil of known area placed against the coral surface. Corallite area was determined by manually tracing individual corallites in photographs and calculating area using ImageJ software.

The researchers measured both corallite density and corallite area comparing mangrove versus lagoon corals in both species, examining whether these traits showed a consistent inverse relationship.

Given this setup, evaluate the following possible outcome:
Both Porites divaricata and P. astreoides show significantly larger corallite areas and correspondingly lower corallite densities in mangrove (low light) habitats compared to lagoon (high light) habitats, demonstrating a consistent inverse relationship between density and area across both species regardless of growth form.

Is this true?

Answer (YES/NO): NO